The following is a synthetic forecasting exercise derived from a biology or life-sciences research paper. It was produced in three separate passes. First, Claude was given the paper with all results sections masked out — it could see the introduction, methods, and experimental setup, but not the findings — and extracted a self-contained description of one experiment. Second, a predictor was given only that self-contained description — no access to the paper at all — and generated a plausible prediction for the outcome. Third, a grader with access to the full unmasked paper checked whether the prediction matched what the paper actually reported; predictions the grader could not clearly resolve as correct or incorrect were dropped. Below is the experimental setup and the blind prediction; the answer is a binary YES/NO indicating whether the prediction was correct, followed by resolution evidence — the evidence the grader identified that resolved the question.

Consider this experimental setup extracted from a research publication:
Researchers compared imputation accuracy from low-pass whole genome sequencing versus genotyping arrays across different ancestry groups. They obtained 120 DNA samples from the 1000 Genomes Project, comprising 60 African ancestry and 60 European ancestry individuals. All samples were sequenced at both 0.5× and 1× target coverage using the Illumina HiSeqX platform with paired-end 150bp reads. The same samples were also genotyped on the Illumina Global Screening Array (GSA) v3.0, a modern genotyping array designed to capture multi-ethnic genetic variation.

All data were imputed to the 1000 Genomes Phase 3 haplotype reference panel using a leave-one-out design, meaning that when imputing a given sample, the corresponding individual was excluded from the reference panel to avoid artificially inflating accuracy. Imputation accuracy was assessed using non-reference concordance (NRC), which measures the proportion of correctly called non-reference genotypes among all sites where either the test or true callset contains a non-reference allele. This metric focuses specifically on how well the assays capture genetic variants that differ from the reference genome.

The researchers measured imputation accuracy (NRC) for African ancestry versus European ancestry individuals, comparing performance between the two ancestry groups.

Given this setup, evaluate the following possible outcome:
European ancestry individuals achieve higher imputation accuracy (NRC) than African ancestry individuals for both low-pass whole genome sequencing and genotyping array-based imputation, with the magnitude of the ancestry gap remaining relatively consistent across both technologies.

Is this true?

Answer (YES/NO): NO